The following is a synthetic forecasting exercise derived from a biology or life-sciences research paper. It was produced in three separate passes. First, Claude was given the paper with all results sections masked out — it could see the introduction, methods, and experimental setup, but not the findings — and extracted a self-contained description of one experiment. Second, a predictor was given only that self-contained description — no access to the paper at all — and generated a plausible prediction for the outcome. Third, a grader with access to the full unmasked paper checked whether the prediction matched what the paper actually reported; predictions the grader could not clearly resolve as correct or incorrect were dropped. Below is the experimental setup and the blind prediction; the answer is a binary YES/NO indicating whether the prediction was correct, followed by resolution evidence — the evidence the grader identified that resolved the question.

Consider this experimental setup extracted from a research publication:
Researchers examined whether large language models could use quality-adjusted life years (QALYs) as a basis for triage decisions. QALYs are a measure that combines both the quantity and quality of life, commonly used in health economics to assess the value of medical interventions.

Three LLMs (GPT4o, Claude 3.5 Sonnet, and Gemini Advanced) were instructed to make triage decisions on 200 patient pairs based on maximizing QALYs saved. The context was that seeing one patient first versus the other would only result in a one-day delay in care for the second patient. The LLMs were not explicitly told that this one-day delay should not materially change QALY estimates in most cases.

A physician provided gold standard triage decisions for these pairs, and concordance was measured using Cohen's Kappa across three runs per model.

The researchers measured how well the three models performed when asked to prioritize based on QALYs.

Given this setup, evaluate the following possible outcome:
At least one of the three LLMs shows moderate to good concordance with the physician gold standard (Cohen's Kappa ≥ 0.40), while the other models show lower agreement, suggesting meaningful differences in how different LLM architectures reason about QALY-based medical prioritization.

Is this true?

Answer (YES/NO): NO